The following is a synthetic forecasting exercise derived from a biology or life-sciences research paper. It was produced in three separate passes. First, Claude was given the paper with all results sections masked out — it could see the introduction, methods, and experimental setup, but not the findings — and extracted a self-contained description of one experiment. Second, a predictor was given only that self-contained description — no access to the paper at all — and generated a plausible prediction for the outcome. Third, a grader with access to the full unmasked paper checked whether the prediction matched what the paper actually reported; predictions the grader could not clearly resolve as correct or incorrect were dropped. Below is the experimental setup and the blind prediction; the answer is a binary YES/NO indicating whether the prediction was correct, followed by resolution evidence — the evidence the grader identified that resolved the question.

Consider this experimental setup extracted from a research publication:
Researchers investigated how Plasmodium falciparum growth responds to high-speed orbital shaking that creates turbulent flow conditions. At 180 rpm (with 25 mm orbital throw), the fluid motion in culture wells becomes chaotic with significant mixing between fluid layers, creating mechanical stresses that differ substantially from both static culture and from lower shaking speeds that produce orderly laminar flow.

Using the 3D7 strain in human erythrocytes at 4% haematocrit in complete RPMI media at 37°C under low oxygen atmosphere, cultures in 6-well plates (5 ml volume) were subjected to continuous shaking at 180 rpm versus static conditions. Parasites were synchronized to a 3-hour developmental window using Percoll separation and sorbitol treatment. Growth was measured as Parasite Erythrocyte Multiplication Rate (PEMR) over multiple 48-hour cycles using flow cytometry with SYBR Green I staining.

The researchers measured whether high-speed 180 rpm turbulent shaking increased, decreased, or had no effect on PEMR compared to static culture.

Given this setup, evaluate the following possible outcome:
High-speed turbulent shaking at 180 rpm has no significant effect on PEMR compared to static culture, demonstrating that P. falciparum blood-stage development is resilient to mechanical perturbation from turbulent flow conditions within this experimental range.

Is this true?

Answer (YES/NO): NO